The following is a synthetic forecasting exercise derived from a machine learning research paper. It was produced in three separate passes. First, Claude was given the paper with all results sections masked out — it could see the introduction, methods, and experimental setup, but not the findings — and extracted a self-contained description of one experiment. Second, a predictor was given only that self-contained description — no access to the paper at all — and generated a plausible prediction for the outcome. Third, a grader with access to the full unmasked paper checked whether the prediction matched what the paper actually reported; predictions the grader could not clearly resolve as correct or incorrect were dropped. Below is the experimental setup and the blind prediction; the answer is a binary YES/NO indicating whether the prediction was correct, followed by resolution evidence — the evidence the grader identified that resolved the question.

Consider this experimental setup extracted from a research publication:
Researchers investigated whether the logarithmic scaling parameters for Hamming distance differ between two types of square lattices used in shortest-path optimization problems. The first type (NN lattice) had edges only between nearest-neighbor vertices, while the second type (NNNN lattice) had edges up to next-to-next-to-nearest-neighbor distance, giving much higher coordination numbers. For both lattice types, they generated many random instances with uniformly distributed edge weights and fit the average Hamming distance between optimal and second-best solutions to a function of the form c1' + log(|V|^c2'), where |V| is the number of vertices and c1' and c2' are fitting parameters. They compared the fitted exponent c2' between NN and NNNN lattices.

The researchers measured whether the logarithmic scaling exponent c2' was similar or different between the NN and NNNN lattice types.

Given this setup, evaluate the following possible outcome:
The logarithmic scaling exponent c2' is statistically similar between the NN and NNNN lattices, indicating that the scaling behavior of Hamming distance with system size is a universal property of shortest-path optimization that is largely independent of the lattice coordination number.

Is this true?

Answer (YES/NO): NO